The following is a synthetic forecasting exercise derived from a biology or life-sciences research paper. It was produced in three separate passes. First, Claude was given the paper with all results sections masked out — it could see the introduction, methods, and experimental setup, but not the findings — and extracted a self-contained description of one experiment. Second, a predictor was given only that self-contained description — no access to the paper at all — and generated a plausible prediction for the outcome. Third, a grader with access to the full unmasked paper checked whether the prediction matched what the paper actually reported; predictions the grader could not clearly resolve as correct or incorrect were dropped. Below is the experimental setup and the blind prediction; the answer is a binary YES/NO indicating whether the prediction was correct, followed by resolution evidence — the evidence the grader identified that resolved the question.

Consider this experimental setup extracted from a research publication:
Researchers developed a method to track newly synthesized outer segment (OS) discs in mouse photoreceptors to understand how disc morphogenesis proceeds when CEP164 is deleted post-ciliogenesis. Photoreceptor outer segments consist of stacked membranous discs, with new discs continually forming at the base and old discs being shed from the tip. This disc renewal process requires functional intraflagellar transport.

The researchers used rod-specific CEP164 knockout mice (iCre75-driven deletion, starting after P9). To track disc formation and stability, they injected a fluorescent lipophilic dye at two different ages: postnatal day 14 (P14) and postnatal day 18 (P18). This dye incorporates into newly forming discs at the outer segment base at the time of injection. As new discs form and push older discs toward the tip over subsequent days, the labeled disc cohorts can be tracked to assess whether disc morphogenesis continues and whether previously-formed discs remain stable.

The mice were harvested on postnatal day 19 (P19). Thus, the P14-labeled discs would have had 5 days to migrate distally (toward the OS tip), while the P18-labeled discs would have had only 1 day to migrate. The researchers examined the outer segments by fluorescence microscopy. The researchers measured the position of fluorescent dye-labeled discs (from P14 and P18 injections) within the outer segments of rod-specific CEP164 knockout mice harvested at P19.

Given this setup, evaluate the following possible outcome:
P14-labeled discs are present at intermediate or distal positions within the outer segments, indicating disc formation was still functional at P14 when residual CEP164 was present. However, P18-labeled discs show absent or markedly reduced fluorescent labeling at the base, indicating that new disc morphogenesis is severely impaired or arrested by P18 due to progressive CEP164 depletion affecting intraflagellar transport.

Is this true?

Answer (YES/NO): NO